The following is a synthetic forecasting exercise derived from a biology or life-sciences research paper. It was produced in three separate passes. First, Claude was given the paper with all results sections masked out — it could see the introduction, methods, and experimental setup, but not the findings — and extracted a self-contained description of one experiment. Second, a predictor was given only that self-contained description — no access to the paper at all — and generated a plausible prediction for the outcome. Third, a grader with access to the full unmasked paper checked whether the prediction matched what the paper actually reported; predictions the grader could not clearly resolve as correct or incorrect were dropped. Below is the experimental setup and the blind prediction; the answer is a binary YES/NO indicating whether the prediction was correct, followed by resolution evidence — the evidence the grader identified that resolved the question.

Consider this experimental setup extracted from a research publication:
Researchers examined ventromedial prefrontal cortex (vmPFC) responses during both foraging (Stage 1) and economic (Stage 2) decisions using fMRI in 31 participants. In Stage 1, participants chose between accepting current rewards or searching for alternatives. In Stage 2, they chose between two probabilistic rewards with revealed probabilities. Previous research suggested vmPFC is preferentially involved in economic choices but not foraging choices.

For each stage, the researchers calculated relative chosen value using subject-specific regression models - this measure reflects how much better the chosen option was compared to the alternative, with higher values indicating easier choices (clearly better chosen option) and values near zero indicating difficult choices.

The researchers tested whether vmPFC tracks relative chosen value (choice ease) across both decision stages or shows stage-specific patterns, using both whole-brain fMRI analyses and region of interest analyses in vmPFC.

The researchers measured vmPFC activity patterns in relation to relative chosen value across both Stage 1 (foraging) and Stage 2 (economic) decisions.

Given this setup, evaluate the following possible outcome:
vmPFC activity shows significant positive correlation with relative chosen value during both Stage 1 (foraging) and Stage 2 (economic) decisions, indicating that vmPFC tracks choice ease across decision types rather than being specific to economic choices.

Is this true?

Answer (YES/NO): YES